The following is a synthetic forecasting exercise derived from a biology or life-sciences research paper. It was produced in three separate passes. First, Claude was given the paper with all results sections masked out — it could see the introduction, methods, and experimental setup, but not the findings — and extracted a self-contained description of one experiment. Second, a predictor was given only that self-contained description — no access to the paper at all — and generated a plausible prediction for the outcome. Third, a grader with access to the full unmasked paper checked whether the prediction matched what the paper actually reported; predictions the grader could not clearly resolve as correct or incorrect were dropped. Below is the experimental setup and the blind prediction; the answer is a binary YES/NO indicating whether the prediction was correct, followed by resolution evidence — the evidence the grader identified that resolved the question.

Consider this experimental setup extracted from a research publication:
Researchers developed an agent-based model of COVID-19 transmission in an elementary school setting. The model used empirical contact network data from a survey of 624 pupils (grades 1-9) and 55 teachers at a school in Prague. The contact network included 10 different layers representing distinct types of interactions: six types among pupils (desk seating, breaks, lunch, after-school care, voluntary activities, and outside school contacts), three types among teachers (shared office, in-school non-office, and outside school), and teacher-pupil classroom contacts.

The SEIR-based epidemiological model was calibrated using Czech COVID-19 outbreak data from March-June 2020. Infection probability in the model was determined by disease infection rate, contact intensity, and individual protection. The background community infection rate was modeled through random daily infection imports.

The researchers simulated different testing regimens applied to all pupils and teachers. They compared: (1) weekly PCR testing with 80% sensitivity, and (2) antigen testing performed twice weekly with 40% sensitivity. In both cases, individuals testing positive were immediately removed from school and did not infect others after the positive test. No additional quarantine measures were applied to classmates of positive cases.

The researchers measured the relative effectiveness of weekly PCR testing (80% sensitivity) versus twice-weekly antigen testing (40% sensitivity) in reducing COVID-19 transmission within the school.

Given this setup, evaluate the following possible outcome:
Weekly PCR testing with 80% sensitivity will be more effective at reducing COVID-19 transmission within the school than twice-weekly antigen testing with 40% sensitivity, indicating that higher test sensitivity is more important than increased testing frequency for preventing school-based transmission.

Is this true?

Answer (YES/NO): NO